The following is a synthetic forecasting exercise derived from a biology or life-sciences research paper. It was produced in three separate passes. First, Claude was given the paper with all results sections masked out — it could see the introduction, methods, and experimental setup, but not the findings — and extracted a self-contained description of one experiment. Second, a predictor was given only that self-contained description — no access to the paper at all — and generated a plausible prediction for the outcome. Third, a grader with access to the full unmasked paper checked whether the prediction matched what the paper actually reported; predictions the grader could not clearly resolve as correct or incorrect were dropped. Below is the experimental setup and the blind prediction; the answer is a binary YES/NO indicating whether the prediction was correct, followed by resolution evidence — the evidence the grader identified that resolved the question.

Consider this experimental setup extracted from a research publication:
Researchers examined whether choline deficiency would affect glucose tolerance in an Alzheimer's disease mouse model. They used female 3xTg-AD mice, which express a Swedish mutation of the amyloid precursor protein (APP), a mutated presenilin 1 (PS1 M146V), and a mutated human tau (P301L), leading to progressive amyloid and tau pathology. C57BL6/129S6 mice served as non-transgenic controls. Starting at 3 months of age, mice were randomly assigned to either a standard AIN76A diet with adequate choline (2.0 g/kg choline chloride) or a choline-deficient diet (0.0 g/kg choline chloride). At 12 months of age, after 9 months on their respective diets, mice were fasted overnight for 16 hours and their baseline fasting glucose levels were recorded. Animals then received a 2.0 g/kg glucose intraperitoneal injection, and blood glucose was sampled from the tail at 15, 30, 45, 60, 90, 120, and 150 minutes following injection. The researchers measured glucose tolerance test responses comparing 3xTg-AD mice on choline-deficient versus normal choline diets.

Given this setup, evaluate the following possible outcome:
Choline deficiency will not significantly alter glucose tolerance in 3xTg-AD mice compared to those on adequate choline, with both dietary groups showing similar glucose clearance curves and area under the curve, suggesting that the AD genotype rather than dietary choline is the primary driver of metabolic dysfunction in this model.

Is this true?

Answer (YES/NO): NO